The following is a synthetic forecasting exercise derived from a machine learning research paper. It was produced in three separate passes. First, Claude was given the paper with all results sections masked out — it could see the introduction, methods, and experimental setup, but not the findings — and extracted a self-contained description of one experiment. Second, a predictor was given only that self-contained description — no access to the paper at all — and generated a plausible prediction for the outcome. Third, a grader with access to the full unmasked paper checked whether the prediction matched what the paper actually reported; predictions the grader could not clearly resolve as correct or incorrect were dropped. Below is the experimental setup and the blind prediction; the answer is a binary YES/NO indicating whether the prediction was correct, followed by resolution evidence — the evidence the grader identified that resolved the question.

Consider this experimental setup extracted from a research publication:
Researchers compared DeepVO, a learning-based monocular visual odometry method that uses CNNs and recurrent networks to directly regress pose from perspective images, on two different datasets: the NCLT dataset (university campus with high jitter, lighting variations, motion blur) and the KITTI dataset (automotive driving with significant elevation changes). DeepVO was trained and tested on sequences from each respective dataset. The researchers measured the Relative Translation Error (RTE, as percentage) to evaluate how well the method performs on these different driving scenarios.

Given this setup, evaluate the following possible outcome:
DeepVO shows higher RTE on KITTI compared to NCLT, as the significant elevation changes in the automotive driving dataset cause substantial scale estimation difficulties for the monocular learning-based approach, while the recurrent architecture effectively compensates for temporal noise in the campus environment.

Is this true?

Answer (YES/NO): YES